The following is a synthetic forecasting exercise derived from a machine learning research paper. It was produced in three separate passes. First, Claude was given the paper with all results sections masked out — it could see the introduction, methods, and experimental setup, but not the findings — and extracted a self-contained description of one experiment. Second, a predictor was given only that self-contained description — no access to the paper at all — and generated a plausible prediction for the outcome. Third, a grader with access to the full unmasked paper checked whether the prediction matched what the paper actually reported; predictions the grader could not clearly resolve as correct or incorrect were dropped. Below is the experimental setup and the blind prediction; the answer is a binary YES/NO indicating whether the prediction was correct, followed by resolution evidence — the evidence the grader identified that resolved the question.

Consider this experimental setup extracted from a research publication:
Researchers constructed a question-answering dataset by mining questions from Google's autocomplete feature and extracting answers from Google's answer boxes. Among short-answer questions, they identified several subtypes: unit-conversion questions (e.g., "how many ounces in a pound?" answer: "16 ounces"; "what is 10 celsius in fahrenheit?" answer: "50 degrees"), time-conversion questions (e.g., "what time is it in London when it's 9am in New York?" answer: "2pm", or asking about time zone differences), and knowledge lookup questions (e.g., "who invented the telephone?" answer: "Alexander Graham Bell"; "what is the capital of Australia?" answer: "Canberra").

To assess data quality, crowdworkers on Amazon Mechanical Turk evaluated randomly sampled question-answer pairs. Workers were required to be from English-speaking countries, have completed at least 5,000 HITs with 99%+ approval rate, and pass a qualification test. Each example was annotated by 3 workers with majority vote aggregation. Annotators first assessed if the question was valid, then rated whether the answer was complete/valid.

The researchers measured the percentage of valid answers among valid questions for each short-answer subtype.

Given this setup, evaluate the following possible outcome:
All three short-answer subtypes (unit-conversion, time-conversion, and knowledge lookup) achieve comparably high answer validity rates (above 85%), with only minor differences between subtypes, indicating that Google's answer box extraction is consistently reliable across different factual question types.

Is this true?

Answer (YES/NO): NO